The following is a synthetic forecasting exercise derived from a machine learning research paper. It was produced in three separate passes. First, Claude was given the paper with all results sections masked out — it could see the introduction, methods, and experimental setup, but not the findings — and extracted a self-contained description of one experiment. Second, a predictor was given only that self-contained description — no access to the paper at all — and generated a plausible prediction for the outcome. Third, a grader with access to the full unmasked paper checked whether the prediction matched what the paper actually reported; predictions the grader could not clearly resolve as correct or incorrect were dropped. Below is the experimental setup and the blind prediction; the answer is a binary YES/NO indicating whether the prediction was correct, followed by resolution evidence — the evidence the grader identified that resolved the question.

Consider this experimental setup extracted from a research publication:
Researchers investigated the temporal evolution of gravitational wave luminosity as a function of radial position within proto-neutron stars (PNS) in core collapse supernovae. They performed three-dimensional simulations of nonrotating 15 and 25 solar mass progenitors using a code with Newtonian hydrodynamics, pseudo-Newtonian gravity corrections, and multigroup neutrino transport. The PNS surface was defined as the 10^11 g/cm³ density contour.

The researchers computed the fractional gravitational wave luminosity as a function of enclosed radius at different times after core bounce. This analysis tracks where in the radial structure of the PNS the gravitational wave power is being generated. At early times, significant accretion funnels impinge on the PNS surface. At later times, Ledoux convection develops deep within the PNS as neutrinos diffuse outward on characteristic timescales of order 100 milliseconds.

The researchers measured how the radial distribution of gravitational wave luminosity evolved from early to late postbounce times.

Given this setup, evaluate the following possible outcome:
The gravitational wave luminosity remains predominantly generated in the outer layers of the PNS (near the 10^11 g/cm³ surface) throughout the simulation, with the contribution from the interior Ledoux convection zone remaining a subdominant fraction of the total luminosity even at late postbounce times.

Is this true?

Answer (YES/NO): NO